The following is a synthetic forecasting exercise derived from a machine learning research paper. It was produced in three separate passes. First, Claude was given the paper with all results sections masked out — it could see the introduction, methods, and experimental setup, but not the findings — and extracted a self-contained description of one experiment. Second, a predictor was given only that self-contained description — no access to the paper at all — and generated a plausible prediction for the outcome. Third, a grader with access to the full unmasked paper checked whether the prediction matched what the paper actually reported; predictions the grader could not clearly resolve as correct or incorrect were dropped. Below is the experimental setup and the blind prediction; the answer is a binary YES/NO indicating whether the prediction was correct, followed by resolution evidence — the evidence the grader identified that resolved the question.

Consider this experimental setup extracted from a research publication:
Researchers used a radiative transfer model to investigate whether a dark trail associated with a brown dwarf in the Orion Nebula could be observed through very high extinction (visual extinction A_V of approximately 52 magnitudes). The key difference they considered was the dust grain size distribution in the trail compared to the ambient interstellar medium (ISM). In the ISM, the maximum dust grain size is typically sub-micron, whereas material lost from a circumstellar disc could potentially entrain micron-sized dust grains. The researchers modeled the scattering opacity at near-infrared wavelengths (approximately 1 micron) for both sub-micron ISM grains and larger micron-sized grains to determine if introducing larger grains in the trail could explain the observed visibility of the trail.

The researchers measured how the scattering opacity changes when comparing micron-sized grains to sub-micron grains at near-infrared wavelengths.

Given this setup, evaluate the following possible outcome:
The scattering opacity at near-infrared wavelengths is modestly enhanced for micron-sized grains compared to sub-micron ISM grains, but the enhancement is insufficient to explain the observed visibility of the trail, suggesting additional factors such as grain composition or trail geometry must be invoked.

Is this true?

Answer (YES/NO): NO